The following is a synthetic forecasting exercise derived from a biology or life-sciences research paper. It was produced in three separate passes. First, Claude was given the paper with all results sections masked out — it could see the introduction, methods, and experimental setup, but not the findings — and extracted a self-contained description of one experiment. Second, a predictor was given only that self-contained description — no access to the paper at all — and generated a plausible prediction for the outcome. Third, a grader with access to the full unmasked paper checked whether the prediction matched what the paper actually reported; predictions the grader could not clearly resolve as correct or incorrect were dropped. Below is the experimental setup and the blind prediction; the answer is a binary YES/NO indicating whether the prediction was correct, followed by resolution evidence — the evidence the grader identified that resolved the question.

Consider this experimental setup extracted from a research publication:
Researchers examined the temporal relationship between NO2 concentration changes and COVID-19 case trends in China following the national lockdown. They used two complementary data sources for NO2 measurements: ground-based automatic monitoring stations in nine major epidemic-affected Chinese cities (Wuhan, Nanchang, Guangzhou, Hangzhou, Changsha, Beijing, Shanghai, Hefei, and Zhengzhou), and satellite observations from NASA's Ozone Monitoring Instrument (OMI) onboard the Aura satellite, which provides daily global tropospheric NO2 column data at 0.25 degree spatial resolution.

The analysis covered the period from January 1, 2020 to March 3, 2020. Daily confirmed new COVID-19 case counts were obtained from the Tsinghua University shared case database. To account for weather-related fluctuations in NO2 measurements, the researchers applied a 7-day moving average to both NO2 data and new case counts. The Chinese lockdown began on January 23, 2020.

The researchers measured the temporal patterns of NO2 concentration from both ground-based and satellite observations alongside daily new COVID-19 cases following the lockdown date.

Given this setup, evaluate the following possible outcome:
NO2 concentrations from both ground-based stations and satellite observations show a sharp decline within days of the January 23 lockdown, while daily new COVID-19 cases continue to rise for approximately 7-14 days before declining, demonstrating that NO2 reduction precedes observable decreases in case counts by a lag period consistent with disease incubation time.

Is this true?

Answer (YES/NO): YES